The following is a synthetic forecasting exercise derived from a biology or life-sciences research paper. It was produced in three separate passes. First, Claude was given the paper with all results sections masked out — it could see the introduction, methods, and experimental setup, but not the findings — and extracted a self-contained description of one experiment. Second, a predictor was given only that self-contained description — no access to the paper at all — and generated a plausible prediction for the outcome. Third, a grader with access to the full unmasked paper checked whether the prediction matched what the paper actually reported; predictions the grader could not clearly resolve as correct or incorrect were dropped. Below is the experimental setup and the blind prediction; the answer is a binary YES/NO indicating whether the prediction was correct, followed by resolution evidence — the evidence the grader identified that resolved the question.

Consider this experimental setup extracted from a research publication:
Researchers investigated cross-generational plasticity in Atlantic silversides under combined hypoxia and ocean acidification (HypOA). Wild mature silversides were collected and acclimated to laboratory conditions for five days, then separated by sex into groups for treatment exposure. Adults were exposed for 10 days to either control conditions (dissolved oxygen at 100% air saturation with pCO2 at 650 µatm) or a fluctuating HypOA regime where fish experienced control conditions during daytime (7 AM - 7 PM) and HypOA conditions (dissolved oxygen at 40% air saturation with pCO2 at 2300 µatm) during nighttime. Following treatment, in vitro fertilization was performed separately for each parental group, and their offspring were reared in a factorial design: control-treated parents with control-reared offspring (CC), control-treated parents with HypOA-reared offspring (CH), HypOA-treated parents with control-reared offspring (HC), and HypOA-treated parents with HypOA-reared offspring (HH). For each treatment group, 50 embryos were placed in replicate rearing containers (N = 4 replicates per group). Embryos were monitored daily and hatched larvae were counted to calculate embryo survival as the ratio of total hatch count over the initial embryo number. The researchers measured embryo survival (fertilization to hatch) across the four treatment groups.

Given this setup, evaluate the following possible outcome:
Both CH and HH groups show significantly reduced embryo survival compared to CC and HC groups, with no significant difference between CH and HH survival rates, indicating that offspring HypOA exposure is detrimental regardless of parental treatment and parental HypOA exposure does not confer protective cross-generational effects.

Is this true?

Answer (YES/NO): NO